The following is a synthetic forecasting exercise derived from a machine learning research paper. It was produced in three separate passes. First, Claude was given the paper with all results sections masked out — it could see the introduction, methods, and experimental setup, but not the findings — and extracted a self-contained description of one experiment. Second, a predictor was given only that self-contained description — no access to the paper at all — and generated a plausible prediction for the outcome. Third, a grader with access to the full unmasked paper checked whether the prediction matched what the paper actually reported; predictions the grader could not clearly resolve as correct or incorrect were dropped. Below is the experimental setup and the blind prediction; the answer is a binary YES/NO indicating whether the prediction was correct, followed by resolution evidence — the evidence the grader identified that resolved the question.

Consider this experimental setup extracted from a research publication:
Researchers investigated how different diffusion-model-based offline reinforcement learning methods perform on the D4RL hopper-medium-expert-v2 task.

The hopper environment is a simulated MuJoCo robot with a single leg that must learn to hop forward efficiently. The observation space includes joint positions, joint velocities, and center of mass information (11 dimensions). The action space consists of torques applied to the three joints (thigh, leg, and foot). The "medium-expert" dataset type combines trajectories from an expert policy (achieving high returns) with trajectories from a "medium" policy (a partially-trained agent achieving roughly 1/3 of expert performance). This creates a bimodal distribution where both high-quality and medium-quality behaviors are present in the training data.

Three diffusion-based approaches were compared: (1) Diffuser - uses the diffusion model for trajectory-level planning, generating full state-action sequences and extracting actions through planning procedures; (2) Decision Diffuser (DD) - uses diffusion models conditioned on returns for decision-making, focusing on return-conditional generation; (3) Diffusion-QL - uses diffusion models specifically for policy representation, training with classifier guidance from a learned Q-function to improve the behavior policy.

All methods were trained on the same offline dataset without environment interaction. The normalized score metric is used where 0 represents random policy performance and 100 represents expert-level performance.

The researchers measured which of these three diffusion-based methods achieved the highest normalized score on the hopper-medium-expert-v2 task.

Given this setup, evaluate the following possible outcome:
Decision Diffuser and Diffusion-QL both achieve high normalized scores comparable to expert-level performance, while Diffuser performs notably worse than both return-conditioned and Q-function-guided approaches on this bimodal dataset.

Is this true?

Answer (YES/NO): YES